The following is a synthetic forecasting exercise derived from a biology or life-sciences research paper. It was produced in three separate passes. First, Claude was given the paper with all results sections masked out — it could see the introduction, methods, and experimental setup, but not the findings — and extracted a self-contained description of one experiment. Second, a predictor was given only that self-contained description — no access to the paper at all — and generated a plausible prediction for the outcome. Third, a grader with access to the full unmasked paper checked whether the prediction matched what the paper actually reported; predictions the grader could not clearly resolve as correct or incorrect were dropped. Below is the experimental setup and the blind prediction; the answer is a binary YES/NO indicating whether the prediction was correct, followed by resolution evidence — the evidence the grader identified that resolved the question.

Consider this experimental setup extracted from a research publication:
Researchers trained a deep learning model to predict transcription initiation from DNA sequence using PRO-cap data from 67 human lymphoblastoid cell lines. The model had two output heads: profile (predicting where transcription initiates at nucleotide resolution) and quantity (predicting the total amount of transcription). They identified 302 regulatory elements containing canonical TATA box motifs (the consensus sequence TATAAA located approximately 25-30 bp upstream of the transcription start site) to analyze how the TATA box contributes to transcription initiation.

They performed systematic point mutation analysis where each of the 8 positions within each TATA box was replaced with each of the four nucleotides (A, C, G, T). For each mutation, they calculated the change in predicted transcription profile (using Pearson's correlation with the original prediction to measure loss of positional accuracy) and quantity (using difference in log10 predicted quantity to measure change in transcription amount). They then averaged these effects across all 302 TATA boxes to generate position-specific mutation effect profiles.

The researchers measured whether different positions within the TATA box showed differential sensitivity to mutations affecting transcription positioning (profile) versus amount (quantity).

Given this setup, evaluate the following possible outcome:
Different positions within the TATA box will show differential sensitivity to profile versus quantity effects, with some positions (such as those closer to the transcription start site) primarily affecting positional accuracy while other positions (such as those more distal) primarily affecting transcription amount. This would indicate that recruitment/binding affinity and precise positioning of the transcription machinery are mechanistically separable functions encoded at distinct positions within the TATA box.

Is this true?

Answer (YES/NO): NO